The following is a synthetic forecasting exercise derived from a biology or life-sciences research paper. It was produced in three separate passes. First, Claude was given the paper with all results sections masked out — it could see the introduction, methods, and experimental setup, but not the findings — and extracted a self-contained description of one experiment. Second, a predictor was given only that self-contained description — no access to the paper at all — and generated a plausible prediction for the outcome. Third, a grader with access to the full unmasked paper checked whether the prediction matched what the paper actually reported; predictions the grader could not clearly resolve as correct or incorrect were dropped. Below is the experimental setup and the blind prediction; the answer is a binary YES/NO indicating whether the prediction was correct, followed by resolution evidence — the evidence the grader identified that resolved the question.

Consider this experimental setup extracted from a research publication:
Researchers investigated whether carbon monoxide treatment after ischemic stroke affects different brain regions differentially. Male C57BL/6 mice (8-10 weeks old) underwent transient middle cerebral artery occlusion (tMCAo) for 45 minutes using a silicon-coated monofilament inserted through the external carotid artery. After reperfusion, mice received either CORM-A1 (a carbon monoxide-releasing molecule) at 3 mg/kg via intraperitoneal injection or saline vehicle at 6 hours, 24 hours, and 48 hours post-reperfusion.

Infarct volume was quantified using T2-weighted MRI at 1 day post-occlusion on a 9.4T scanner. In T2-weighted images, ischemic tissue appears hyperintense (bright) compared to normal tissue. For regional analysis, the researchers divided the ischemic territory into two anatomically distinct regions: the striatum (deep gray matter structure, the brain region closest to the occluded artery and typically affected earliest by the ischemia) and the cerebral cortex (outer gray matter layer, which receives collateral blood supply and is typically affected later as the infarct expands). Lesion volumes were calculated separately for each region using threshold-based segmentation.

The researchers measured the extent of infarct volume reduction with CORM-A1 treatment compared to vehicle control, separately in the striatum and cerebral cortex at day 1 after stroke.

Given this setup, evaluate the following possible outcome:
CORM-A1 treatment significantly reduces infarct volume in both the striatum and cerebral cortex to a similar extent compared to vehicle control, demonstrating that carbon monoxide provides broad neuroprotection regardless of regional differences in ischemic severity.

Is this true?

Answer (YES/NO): NO